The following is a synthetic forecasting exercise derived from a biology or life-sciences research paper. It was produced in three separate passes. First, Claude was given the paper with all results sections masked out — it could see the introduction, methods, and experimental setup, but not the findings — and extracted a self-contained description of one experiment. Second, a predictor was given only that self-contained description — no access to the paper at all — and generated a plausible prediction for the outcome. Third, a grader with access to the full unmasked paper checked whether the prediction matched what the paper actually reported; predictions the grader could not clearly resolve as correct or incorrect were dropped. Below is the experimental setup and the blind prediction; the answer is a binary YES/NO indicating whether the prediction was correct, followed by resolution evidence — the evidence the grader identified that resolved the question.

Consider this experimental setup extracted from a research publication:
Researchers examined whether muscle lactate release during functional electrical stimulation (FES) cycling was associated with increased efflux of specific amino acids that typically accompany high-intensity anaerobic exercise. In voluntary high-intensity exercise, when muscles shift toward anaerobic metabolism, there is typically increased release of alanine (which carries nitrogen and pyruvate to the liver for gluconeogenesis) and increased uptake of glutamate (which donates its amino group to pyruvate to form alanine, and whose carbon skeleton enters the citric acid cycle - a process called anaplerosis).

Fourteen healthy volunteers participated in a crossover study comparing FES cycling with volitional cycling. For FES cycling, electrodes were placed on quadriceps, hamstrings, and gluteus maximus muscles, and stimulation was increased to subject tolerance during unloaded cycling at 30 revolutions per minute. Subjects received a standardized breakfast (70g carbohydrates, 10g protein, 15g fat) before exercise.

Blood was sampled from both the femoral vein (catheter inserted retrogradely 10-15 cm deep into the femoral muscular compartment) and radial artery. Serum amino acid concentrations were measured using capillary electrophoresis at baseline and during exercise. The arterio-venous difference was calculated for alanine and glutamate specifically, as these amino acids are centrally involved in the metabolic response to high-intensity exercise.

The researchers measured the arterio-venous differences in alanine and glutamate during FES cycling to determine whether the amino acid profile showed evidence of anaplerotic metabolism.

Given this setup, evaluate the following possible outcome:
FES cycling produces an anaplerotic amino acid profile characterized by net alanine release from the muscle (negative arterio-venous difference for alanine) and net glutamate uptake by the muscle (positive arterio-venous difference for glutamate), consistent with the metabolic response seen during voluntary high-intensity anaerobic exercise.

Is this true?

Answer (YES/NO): NO